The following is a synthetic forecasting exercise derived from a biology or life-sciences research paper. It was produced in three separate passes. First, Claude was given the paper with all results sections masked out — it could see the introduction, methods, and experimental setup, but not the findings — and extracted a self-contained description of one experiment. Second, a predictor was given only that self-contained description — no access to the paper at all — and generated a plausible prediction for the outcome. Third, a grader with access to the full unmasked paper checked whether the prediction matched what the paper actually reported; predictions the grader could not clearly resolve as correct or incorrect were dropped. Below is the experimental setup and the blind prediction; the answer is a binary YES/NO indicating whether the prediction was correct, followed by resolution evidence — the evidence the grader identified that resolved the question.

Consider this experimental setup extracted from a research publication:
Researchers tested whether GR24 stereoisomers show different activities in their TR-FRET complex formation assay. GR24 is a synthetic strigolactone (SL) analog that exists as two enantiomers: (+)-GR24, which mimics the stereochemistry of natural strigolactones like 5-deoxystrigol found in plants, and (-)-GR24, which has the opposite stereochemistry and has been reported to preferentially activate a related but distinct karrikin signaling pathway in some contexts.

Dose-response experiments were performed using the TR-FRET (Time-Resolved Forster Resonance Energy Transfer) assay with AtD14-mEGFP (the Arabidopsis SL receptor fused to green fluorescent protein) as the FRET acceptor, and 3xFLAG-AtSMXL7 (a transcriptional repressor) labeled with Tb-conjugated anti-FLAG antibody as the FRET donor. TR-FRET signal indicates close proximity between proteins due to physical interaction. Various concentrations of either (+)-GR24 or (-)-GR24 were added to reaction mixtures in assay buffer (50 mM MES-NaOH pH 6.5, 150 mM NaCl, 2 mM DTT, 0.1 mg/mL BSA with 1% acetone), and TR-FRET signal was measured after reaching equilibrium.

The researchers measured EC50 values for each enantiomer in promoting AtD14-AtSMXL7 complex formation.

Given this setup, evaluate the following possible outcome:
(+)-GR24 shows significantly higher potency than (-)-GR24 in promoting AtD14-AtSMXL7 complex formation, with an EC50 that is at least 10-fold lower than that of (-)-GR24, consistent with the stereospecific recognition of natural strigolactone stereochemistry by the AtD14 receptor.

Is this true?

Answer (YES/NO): NO